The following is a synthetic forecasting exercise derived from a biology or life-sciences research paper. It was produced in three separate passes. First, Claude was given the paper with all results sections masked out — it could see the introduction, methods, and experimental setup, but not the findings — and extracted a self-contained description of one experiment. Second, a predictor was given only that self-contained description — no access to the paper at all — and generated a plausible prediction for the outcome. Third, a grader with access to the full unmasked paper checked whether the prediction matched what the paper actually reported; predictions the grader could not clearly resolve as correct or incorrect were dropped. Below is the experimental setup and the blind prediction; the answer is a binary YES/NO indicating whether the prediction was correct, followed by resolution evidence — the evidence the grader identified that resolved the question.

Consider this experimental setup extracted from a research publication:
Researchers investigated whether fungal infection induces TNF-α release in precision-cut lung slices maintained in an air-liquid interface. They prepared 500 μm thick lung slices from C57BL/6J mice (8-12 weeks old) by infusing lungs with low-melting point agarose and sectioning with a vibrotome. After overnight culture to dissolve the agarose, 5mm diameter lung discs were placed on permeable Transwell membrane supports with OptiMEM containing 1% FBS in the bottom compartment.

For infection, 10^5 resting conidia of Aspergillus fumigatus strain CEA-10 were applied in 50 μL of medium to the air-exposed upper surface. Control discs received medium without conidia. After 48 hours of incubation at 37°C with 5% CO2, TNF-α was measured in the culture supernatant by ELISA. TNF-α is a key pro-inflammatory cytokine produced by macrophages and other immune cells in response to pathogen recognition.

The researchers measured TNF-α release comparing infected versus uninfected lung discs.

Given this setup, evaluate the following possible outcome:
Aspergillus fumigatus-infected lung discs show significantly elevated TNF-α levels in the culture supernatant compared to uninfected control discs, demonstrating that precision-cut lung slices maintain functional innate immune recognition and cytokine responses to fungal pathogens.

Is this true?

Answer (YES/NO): YES